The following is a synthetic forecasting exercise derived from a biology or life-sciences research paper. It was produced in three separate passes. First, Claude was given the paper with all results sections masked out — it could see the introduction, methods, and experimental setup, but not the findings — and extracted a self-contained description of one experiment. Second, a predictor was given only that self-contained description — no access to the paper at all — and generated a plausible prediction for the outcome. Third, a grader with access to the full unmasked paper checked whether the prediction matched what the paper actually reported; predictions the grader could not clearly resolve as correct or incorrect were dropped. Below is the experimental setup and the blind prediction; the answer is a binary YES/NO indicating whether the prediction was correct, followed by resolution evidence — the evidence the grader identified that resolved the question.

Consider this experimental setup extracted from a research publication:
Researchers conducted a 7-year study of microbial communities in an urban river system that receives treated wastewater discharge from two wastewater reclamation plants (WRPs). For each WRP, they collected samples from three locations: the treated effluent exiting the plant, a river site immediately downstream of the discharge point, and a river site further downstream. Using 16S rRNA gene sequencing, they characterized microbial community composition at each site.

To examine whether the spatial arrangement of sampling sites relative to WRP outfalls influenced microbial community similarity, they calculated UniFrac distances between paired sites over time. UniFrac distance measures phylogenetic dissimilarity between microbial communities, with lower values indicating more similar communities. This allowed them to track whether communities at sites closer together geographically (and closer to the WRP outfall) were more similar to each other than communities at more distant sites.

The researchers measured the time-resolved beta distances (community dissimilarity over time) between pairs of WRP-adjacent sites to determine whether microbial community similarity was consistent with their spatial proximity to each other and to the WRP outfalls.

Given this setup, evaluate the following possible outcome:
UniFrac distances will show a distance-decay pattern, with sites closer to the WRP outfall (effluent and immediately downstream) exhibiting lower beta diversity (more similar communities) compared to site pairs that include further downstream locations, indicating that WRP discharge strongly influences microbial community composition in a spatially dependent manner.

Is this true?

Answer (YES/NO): YES